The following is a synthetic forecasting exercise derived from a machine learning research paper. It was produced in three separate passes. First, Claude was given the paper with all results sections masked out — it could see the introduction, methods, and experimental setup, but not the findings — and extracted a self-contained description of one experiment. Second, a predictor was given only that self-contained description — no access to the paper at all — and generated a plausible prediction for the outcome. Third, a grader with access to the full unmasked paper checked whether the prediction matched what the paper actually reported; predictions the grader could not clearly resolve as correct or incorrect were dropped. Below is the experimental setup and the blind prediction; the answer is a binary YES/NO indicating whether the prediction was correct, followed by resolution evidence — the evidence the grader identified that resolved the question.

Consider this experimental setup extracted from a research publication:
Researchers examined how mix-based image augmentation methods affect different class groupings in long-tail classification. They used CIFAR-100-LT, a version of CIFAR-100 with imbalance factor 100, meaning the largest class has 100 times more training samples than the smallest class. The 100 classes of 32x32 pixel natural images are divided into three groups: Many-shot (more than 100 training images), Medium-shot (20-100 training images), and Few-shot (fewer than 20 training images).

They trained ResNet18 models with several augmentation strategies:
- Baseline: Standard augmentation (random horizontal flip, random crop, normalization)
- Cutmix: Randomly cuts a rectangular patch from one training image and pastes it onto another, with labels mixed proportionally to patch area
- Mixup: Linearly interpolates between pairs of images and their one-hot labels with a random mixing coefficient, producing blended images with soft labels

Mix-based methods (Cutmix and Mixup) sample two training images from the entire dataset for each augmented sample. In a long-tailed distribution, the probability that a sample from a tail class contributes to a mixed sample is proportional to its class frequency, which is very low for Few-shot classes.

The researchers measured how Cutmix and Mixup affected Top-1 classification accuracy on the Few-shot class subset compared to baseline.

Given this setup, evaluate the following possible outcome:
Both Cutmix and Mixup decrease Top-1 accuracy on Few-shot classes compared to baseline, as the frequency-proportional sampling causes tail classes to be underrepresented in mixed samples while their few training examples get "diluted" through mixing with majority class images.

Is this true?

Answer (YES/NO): YES